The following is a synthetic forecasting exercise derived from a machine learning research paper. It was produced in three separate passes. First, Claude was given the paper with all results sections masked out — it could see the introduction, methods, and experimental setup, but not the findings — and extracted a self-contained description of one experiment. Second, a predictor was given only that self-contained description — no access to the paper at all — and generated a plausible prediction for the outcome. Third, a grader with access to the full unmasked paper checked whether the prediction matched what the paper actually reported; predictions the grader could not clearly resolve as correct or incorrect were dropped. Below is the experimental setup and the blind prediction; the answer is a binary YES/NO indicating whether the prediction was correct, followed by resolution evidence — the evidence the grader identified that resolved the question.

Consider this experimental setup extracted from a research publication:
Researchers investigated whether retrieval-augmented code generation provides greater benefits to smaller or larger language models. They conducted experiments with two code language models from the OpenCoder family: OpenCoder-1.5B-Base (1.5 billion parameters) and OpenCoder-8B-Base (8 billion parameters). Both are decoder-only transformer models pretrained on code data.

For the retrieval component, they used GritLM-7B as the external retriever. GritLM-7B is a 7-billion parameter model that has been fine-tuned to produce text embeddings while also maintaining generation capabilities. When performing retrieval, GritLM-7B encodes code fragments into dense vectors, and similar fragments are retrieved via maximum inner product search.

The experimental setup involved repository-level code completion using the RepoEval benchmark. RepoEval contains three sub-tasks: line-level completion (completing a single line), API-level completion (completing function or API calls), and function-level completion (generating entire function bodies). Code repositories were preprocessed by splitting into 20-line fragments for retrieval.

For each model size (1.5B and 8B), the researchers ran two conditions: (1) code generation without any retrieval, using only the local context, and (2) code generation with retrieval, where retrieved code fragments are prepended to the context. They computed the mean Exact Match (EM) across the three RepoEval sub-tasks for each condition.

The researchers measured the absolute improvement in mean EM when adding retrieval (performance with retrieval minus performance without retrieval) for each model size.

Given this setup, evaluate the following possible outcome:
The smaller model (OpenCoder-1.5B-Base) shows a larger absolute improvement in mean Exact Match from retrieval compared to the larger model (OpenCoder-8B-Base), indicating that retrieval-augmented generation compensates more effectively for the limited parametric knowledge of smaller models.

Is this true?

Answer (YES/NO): NO